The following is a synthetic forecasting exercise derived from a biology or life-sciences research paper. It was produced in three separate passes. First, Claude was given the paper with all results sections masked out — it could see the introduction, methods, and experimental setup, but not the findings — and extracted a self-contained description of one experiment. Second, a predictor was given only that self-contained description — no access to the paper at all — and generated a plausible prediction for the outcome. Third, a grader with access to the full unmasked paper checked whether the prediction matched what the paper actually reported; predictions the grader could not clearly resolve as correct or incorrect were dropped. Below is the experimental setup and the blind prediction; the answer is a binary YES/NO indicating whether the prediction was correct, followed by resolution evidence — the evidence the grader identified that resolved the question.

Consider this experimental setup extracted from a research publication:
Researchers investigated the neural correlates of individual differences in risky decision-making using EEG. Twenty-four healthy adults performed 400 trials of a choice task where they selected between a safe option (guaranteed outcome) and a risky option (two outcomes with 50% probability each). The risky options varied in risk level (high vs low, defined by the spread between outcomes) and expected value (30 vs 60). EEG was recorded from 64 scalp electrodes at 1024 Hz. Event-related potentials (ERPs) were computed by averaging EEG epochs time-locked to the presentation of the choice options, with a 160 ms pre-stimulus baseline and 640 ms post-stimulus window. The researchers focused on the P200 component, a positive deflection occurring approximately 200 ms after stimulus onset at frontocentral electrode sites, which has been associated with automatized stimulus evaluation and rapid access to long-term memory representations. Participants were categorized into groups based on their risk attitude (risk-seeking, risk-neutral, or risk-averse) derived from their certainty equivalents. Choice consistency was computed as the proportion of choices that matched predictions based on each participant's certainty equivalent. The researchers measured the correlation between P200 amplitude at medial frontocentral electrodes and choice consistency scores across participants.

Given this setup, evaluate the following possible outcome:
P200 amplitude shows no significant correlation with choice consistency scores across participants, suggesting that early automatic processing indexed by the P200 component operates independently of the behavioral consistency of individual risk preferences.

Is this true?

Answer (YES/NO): NO